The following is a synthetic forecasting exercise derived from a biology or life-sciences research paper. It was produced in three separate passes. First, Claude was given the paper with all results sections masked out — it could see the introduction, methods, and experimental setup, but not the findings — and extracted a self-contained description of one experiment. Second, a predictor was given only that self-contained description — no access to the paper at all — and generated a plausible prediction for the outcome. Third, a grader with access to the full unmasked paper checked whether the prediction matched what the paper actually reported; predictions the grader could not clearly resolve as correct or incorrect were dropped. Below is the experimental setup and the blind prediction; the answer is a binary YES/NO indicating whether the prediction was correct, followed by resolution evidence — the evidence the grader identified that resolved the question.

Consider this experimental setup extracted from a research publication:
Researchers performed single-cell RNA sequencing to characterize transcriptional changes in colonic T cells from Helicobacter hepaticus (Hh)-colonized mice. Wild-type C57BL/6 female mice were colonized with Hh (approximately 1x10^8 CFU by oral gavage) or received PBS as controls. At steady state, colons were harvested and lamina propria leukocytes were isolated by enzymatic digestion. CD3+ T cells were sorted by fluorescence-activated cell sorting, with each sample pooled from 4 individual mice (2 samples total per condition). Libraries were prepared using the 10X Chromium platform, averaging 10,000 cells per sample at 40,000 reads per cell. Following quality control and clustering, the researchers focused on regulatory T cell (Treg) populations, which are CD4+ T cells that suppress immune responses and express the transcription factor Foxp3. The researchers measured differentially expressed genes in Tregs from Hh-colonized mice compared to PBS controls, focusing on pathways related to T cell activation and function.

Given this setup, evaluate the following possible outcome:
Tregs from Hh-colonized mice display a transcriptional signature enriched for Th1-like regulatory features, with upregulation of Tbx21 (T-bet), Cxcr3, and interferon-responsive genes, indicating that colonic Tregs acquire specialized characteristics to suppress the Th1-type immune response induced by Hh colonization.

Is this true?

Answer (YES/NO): NO